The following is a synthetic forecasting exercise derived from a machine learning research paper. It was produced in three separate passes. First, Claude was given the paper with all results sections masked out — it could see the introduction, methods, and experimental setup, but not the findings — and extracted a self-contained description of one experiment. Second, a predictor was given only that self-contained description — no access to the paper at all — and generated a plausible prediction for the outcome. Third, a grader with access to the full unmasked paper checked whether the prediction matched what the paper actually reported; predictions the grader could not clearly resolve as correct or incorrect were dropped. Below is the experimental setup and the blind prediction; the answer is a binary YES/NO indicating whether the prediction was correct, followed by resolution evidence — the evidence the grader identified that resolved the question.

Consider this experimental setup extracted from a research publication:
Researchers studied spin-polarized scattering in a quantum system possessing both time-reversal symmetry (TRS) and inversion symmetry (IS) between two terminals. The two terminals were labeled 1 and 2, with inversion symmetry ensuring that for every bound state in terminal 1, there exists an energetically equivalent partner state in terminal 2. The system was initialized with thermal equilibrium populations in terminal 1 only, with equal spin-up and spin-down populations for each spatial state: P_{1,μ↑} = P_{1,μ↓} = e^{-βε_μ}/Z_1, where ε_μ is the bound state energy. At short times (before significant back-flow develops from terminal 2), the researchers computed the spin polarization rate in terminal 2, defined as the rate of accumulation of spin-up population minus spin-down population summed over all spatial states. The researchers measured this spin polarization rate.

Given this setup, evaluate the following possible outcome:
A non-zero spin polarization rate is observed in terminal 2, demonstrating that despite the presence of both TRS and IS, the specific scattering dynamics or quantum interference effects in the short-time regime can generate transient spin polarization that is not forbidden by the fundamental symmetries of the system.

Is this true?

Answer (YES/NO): NO